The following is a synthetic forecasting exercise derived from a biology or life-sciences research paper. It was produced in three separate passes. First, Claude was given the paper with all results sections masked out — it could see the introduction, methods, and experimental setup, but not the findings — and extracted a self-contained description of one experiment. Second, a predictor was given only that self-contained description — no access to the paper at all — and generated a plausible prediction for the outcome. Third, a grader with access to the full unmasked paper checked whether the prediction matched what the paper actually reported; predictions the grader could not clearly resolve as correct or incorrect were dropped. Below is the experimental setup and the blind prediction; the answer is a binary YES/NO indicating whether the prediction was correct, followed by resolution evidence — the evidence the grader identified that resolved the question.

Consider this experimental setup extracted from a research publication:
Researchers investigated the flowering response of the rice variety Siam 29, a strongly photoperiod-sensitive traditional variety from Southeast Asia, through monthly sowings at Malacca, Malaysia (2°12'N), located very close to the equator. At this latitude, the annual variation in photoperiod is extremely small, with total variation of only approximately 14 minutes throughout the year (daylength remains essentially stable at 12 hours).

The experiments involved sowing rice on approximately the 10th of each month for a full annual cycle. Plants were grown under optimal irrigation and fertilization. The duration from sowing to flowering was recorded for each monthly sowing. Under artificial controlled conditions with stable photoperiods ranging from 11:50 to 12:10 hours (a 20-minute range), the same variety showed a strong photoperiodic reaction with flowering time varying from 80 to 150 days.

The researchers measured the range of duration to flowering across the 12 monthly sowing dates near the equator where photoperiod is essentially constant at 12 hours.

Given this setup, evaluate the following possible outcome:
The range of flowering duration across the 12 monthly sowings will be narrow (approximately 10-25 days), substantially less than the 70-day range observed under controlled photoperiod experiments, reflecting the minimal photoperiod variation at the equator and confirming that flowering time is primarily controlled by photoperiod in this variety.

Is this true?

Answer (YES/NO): NO